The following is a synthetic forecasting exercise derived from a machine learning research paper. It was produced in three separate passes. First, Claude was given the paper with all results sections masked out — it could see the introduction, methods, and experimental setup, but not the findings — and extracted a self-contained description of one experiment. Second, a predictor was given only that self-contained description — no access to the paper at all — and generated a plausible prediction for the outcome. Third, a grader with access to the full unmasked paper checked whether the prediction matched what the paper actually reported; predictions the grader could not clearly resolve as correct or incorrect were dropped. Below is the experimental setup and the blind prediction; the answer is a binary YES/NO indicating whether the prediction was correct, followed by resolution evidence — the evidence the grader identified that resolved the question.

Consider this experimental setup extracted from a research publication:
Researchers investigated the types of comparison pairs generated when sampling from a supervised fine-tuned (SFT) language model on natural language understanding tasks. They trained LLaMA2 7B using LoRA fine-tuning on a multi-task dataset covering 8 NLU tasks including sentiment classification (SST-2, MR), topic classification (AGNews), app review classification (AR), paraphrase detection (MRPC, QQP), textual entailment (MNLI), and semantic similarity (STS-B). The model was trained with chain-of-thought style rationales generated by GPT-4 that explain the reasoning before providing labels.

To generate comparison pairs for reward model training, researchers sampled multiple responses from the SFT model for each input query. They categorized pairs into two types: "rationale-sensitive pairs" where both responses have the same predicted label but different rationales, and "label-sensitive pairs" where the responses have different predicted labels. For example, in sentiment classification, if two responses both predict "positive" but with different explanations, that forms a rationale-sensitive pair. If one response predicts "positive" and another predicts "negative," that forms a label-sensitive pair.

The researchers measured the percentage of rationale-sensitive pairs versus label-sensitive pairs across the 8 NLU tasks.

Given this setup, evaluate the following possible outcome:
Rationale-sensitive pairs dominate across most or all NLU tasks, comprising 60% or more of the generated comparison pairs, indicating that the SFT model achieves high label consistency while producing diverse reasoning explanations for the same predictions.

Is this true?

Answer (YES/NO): YES